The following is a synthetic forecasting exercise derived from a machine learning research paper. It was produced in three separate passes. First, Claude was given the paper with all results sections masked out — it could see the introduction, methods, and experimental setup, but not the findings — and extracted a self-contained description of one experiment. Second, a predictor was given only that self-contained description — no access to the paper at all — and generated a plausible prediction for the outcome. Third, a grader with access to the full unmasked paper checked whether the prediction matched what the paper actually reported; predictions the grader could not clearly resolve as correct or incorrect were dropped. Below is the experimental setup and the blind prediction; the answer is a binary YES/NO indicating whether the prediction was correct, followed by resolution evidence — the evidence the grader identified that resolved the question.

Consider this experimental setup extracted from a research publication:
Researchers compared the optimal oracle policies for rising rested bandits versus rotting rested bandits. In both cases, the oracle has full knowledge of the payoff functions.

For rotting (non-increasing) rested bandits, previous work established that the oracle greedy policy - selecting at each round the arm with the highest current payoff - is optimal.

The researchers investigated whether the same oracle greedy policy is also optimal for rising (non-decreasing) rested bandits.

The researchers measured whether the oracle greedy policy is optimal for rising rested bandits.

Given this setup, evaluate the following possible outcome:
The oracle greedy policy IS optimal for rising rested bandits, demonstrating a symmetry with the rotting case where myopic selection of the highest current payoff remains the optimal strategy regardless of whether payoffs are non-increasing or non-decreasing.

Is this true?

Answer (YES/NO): NO